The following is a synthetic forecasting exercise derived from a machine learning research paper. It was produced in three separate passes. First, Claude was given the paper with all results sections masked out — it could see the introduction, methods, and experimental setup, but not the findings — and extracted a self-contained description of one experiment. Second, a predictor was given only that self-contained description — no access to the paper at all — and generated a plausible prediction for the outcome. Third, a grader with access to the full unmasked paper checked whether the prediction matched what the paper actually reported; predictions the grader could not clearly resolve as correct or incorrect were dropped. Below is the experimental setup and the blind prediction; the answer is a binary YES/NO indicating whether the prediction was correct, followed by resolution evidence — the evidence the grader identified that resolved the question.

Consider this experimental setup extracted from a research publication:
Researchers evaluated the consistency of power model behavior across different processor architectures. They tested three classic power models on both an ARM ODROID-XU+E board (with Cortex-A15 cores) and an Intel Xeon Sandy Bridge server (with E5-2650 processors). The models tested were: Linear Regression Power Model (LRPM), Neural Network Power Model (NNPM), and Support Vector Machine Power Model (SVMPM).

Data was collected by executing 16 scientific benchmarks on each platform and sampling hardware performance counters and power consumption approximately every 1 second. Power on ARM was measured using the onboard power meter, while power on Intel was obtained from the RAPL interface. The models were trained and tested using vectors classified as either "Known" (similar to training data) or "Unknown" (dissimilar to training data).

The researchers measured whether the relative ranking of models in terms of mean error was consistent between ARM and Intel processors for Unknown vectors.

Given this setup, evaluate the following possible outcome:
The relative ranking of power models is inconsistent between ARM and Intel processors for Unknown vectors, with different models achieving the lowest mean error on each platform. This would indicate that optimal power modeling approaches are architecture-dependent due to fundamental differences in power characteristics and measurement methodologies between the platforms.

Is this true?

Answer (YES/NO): NO